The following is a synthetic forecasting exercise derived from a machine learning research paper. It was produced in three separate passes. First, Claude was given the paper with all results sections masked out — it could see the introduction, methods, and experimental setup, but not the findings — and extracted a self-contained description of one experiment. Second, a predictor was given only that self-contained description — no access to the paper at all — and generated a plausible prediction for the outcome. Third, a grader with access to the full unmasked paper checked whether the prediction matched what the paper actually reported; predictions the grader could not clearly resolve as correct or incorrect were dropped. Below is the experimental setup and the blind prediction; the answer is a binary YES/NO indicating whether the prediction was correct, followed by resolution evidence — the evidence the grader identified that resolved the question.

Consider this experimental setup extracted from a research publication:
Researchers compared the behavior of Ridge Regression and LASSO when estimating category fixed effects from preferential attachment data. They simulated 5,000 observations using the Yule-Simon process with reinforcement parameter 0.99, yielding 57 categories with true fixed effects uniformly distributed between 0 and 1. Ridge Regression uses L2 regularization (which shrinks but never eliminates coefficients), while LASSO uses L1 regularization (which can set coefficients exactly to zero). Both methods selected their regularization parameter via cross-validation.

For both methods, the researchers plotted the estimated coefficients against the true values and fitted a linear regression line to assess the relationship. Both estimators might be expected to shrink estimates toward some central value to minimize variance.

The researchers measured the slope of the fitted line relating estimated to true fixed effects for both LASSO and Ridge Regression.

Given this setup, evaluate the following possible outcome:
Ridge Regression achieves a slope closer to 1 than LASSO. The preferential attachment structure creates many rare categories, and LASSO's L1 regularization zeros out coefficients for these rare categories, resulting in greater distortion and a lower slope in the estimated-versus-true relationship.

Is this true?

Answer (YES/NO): NO